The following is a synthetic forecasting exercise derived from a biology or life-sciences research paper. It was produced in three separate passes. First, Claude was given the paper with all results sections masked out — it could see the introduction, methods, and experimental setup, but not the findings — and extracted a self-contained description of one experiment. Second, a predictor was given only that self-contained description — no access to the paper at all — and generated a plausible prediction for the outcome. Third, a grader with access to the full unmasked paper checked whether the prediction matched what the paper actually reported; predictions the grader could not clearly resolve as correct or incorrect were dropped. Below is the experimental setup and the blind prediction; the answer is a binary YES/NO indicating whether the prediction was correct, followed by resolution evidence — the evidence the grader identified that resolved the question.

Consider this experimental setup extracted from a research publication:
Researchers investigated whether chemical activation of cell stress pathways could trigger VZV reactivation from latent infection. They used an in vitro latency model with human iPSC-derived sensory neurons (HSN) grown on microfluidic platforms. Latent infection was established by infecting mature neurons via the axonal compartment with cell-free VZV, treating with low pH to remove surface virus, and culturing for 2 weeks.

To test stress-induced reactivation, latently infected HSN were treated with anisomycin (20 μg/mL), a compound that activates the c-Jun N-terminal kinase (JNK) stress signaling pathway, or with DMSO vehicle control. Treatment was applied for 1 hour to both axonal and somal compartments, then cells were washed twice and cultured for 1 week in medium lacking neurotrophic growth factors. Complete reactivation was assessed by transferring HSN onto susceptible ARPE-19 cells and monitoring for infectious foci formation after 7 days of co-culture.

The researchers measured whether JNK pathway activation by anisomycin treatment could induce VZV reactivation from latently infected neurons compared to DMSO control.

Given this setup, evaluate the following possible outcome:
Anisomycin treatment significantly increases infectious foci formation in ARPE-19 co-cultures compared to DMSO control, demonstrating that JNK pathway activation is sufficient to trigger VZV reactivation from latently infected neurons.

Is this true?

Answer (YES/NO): NO